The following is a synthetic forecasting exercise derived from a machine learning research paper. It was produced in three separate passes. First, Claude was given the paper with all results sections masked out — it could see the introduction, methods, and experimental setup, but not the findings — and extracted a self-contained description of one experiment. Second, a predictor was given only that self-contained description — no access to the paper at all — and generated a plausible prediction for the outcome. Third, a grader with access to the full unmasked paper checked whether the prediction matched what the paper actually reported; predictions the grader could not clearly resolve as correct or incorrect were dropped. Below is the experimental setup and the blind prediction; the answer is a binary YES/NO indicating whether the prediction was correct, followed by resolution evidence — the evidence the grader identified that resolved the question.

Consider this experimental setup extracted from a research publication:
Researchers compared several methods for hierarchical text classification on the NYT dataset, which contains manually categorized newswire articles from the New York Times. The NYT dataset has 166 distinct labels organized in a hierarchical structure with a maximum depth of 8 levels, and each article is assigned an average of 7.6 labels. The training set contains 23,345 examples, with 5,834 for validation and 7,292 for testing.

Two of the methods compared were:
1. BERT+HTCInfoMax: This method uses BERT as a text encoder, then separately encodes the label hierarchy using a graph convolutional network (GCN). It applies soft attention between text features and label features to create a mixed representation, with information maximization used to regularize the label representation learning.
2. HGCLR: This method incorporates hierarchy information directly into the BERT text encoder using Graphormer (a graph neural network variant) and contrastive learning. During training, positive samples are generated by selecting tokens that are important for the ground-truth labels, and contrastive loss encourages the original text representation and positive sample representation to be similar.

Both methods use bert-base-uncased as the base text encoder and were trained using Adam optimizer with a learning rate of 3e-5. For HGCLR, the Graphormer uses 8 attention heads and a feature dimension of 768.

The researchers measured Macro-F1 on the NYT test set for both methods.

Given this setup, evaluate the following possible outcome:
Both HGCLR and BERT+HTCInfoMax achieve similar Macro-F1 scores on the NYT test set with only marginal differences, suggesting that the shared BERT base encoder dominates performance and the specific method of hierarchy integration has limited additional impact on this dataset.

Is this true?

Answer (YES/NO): NO